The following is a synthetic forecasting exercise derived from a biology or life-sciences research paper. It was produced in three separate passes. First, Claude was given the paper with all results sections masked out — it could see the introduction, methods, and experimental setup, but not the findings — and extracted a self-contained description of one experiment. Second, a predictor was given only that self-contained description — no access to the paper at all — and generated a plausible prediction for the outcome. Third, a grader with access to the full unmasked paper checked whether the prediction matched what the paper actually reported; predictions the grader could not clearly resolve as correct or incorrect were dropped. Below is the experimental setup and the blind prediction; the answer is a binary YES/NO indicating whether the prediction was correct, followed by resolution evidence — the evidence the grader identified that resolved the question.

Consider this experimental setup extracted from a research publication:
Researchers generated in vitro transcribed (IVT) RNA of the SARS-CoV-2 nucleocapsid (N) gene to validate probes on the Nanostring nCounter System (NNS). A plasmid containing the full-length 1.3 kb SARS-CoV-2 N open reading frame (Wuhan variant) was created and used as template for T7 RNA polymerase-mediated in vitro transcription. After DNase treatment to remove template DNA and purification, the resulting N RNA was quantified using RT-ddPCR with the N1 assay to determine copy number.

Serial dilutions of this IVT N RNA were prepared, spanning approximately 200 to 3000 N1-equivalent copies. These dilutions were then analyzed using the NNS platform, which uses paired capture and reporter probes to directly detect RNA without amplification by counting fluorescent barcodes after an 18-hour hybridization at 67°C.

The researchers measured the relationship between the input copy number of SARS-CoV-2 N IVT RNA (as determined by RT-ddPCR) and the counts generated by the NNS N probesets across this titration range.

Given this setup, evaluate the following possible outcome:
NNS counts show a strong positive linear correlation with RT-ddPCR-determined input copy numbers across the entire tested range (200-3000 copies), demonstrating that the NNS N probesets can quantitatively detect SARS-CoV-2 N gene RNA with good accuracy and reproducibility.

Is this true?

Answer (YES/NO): YES